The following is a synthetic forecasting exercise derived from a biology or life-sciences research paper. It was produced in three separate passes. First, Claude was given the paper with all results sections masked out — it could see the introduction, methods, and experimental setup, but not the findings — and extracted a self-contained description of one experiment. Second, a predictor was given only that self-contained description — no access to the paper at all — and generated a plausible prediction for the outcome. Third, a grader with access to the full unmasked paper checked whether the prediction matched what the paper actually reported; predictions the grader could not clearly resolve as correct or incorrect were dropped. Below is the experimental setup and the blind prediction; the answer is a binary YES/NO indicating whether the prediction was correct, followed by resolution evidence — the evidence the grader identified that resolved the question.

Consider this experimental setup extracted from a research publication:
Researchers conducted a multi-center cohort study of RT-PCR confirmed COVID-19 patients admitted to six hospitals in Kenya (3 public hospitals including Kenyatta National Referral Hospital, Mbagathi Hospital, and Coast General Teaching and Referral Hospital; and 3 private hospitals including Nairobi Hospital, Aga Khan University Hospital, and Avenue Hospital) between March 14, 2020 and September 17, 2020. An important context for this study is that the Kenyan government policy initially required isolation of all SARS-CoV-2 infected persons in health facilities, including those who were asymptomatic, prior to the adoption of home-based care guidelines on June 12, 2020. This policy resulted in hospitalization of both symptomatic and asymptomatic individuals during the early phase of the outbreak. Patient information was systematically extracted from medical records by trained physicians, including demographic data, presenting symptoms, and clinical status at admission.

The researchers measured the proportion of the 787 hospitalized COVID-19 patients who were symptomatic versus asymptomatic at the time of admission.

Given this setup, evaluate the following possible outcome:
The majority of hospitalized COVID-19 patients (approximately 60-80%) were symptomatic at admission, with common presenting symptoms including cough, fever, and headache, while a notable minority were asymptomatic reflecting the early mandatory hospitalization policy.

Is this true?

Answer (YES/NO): NO